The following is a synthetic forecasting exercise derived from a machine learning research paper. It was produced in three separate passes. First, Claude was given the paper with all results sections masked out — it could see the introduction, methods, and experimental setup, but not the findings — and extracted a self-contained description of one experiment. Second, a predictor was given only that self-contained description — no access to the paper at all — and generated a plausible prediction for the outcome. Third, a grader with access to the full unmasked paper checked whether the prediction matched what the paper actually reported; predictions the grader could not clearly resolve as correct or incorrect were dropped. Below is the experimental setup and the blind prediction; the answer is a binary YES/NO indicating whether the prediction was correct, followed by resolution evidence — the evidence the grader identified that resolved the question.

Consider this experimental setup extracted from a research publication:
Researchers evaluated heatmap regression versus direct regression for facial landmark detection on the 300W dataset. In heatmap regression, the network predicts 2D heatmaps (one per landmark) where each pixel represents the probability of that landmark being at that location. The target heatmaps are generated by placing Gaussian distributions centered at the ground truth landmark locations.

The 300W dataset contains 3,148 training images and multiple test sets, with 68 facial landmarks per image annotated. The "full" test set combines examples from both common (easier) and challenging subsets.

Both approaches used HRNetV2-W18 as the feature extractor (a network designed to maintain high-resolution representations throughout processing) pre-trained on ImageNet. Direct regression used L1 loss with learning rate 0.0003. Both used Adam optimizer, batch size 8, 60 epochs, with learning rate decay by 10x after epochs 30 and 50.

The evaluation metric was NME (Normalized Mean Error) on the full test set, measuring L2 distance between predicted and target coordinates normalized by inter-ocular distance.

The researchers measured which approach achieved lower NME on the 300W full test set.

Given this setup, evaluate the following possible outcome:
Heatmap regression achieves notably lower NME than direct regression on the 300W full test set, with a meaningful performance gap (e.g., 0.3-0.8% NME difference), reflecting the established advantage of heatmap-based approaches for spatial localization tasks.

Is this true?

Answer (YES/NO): NO